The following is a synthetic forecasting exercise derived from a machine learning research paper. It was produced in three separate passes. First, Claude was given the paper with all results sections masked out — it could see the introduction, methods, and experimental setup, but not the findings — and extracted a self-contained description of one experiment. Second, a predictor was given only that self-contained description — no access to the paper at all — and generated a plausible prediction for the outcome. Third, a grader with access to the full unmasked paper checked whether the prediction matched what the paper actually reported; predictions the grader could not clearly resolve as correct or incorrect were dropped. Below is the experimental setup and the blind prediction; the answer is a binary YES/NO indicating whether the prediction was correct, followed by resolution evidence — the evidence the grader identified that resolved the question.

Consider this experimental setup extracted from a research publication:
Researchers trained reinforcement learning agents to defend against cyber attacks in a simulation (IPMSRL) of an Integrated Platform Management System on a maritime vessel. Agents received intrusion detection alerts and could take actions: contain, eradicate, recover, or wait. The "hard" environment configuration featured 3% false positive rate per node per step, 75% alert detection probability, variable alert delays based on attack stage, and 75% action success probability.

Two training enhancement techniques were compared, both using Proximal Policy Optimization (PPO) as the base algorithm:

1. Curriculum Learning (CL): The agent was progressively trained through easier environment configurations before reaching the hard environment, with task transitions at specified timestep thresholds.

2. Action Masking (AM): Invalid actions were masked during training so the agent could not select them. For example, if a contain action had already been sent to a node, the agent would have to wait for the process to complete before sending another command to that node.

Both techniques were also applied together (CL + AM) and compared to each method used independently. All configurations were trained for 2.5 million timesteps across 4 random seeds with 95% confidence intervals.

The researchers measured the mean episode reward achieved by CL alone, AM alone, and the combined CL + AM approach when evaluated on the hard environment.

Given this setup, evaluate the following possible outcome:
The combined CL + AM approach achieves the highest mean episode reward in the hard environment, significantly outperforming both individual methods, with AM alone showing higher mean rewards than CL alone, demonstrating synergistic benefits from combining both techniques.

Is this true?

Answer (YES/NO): NO